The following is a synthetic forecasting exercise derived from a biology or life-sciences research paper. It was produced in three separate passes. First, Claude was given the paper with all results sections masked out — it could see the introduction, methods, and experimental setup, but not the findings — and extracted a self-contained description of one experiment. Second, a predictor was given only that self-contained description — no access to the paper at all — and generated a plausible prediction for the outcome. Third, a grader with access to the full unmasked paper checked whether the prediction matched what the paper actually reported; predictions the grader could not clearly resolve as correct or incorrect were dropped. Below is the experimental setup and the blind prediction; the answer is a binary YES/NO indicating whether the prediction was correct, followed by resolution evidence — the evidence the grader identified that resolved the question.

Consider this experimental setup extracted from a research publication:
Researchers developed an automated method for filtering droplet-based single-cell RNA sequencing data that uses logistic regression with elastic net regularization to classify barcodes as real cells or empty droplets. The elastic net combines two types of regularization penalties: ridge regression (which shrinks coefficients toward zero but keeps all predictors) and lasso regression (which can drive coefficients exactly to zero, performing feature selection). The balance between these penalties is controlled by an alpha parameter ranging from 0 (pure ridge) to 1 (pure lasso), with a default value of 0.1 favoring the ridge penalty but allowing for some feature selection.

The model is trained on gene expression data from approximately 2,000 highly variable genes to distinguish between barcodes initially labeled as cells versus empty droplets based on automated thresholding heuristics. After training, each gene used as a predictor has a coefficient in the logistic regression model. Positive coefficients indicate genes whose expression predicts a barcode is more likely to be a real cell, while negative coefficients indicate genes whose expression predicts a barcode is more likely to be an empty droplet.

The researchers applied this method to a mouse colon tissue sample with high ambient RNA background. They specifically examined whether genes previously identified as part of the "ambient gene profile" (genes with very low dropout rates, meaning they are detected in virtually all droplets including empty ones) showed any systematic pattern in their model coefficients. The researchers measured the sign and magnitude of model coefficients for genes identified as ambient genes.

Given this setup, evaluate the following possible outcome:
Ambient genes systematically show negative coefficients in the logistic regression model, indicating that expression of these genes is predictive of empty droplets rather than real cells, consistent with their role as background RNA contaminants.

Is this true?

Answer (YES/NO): YES